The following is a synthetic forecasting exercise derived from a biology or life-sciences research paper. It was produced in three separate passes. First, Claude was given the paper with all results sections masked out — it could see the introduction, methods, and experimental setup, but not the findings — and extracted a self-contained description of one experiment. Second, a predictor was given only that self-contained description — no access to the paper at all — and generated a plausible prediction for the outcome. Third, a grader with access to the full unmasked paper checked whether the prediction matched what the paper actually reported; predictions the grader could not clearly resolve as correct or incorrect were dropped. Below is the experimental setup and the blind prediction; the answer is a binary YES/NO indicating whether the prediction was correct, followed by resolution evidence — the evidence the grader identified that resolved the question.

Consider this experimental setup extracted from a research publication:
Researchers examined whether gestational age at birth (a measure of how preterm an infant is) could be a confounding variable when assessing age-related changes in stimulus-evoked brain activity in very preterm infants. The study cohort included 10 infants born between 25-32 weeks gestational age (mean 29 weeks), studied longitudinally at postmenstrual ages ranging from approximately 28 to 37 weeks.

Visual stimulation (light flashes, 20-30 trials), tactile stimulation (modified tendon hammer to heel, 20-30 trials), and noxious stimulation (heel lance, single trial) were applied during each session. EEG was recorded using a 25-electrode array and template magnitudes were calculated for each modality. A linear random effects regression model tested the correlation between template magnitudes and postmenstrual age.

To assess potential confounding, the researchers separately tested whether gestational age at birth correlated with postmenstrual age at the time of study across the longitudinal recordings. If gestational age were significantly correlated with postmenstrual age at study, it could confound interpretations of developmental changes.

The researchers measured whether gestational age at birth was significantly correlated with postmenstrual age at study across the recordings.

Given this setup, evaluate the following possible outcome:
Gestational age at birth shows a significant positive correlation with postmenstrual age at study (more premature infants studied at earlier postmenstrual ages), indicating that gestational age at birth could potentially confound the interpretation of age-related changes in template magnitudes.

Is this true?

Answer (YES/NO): NO